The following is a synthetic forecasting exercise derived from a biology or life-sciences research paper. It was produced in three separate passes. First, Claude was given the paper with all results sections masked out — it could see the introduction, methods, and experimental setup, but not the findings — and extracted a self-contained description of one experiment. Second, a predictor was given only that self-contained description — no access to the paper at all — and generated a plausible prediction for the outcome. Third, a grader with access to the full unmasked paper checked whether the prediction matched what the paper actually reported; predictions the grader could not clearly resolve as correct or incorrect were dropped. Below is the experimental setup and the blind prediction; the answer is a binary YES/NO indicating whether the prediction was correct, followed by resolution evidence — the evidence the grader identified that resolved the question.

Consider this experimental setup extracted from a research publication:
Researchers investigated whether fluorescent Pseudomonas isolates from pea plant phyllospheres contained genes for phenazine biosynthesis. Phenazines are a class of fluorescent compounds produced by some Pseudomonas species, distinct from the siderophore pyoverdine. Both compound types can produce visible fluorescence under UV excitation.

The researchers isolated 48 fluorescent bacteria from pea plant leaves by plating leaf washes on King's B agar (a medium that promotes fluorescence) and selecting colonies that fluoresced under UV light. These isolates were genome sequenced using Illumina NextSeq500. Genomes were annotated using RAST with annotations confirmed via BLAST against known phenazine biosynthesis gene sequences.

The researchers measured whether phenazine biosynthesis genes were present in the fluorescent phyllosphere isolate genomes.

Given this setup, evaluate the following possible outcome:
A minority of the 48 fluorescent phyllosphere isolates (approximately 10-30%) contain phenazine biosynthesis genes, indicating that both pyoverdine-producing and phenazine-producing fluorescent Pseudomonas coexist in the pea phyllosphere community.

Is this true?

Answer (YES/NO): NO